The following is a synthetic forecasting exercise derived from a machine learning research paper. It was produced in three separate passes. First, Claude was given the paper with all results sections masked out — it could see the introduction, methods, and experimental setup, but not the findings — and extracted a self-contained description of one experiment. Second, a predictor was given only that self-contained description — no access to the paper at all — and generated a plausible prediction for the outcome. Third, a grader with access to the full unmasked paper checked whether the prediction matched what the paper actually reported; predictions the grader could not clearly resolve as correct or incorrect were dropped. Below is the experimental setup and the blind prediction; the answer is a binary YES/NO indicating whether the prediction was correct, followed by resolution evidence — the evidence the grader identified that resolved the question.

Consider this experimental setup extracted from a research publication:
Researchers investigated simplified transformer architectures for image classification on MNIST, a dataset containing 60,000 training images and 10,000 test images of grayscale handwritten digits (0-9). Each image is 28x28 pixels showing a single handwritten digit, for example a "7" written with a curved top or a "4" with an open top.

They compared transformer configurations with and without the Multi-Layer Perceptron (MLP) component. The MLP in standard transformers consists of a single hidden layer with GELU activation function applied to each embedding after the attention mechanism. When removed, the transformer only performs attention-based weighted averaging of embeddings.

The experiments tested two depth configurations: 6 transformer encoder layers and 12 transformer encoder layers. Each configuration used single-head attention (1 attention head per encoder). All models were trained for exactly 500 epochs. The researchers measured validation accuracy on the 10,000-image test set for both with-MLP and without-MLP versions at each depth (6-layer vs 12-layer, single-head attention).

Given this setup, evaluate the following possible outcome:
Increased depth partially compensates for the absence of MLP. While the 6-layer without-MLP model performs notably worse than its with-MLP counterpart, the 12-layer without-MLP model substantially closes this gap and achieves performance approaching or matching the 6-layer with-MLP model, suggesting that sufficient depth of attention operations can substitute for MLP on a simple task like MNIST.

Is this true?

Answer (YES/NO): NO